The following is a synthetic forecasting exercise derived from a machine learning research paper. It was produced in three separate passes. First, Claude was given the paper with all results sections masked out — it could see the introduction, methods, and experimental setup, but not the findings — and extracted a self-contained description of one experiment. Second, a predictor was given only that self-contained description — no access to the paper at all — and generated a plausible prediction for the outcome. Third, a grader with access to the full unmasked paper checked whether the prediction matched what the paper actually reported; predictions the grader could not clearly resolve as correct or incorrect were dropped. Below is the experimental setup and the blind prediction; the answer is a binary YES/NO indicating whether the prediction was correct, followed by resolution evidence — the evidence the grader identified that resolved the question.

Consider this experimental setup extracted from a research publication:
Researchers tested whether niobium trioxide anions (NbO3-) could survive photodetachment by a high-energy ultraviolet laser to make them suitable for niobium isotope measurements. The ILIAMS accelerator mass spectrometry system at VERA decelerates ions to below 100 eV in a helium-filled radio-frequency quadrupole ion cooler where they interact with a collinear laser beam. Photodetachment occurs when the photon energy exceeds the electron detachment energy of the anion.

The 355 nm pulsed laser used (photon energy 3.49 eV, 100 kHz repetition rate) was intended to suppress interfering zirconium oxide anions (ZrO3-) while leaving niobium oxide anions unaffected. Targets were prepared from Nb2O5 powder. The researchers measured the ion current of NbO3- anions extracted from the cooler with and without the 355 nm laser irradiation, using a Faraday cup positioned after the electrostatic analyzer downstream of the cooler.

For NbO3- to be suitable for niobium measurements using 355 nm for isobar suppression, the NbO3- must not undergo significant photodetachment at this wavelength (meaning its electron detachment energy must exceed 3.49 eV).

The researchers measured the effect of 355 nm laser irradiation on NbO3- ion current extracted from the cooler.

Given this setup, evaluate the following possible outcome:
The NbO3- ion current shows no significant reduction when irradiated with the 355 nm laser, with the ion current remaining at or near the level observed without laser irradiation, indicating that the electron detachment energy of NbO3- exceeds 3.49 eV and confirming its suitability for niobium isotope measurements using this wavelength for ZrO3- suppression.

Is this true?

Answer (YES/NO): YES